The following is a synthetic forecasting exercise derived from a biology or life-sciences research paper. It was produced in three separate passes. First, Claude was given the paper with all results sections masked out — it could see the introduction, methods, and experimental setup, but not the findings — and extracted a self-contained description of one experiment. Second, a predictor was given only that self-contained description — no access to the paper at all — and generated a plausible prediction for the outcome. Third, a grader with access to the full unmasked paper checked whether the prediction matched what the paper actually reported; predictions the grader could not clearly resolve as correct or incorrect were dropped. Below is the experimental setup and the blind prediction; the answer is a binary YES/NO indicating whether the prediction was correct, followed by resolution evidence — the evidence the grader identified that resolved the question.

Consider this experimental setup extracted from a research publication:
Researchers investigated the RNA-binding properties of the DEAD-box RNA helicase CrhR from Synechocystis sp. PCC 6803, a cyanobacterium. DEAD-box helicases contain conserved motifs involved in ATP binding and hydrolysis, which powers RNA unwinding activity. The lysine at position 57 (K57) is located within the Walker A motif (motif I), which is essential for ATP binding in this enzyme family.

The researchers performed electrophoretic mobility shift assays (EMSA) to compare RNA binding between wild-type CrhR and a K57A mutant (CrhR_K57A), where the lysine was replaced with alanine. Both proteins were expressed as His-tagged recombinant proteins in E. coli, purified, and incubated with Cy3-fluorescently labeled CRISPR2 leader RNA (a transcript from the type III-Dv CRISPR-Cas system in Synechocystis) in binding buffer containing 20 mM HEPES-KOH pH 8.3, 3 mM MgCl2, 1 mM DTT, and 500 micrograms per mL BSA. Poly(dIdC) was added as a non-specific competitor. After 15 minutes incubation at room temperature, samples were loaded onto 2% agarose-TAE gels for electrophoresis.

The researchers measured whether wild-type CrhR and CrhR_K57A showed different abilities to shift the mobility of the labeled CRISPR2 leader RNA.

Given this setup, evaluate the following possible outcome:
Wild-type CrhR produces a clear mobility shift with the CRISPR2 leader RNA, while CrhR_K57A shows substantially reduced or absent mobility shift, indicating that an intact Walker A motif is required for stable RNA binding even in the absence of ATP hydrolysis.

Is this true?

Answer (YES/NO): NO